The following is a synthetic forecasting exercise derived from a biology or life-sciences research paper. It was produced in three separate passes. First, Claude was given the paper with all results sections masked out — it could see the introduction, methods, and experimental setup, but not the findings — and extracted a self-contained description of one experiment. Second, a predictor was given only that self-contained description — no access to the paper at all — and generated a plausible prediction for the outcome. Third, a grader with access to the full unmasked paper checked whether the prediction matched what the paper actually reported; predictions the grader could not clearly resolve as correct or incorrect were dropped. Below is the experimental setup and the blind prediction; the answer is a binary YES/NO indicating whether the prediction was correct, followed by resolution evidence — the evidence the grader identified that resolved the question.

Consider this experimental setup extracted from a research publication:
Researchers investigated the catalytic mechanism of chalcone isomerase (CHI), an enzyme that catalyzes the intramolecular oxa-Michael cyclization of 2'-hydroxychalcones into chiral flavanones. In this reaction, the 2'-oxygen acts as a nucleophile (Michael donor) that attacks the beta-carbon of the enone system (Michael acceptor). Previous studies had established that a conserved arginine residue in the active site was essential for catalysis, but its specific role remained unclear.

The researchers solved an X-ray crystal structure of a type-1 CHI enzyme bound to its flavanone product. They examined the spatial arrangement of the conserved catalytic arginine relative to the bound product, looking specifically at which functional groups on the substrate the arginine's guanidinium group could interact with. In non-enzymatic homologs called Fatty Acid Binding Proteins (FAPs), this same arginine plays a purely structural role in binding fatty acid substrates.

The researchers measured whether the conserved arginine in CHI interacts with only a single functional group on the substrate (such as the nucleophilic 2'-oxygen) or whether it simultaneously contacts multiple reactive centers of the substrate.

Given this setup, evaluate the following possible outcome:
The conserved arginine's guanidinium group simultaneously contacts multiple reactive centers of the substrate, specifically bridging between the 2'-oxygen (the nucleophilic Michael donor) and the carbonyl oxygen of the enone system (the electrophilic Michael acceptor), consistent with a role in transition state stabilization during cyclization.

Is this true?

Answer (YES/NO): NO